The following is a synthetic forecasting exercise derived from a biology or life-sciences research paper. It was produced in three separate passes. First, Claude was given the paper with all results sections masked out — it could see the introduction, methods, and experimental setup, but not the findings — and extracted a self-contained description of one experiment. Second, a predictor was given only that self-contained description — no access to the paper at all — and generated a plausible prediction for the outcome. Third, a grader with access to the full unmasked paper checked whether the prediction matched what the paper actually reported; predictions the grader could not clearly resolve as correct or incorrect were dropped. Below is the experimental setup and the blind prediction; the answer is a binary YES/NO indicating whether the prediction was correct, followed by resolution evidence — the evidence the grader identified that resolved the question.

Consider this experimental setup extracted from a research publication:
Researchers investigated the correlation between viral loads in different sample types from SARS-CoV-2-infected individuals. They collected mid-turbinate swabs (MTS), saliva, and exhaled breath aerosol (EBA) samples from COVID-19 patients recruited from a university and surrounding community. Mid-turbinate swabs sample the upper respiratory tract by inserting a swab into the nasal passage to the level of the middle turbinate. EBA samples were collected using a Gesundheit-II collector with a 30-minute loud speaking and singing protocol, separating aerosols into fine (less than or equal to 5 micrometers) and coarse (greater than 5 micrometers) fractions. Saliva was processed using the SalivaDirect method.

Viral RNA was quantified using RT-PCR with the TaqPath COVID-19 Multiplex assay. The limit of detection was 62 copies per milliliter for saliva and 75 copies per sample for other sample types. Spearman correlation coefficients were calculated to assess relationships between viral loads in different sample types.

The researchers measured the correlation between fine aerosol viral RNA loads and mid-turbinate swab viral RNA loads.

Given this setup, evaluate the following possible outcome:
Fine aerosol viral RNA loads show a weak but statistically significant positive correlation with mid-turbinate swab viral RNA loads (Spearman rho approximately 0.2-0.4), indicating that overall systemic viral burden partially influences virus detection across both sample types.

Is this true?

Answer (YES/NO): NO